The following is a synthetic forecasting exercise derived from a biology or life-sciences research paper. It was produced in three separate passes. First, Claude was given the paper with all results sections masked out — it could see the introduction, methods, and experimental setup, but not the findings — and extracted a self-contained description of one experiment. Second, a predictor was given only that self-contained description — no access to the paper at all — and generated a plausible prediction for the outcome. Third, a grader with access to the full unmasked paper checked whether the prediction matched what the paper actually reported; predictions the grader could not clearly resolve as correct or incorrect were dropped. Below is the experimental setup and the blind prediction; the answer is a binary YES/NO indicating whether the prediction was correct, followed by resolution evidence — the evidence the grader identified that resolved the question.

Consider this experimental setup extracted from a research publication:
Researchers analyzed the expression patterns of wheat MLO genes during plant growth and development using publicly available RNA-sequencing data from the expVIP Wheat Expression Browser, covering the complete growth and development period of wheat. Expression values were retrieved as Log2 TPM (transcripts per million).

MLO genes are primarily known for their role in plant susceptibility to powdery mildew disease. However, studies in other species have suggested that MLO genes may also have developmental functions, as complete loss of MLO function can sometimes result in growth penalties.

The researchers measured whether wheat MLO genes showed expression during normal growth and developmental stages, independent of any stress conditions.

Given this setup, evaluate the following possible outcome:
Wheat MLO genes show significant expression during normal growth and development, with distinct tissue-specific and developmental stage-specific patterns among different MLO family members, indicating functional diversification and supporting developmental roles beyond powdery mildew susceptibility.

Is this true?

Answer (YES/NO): YES